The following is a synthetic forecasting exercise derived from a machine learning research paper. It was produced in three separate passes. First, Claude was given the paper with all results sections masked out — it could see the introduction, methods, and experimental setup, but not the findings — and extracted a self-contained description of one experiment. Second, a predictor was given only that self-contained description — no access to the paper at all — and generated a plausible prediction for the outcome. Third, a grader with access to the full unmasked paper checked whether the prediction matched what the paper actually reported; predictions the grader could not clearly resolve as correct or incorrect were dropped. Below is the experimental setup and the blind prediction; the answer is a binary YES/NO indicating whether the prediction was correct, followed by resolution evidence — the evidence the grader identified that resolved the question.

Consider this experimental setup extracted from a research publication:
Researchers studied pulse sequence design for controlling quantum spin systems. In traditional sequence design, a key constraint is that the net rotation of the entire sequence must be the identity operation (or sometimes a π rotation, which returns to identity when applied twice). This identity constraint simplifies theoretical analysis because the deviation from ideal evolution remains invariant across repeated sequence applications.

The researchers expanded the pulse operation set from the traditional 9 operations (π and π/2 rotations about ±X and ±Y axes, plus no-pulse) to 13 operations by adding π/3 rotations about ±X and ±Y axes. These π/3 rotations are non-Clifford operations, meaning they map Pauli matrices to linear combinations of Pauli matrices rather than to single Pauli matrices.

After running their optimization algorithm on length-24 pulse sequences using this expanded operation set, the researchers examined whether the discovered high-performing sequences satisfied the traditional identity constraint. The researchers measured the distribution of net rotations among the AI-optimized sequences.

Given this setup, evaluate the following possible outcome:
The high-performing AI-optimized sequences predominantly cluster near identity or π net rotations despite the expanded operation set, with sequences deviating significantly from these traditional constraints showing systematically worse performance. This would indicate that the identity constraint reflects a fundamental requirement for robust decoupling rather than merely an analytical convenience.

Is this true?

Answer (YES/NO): NO